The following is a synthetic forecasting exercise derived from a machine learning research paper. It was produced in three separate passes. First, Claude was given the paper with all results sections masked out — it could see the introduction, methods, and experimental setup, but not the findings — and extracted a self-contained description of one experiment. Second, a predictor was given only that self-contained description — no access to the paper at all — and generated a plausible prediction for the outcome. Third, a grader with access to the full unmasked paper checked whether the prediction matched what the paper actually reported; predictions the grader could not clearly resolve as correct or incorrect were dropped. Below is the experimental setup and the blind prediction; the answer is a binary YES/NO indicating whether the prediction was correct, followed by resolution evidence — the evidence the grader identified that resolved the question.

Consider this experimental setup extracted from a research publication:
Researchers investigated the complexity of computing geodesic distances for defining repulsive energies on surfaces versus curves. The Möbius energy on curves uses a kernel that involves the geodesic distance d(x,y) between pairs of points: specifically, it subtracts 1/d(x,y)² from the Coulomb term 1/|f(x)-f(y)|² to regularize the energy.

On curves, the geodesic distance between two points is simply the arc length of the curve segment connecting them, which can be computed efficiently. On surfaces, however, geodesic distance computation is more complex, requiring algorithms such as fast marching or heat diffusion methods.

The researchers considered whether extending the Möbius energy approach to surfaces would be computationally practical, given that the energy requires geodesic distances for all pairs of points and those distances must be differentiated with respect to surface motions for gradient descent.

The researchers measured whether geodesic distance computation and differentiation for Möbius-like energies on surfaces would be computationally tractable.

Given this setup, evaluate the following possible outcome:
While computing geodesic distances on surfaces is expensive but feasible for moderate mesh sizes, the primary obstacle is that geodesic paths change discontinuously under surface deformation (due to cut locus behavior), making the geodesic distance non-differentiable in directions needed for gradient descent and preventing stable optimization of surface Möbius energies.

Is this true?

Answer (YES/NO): NO